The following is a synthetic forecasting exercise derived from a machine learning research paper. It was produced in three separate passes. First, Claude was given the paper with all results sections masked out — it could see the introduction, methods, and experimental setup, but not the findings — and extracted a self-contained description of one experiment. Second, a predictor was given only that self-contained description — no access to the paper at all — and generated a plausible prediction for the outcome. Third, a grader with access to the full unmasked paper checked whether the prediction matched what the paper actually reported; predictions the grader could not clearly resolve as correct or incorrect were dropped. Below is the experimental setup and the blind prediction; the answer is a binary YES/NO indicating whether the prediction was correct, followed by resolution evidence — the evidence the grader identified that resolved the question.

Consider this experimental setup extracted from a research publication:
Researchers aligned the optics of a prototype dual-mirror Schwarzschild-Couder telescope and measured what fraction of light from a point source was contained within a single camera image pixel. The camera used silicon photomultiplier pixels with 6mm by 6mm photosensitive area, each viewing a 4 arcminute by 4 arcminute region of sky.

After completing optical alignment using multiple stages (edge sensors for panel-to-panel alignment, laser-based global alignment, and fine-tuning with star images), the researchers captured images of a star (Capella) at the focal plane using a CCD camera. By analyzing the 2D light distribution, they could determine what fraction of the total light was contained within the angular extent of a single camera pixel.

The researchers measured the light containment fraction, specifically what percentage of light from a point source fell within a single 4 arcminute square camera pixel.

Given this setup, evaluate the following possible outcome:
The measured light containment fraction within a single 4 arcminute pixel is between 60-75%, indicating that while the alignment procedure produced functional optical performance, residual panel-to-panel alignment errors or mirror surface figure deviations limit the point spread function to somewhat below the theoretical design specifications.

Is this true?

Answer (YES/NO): NO